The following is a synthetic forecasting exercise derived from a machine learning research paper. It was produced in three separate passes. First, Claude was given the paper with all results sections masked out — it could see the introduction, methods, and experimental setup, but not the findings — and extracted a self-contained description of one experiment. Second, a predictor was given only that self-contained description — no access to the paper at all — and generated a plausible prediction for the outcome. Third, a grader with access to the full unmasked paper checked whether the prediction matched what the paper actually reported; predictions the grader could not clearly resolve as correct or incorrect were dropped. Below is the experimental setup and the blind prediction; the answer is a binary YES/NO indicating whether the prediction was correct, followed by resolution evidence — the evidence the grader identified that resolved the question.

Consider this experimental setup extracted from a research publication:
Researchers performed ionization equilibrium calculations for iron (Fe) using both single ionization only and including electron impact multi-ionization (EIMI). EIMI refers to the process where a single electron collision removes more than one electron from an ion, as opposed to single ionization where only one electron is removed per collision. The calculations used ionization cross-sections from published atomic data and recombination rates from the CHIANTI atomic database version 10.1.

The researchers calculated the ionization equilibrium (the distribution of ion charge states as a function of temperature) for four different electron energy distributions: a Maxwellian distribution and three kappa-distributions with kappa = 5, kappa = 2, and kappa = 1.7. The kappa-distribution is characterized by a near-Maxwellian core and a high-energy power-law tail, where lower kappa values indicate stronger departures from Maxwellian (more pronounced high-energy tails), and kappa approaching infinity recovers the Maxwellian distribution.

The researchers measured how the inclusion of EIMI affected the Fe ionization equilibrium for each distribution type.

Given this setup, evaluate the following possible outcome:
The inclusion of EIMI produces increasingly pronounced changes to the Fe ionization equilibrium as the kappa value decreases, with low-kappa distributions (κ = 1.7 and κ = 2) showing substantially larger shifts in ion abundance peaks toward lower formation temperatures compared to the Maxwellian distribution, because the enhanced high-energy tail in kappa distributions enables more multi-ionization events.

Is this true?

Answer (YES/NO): YES